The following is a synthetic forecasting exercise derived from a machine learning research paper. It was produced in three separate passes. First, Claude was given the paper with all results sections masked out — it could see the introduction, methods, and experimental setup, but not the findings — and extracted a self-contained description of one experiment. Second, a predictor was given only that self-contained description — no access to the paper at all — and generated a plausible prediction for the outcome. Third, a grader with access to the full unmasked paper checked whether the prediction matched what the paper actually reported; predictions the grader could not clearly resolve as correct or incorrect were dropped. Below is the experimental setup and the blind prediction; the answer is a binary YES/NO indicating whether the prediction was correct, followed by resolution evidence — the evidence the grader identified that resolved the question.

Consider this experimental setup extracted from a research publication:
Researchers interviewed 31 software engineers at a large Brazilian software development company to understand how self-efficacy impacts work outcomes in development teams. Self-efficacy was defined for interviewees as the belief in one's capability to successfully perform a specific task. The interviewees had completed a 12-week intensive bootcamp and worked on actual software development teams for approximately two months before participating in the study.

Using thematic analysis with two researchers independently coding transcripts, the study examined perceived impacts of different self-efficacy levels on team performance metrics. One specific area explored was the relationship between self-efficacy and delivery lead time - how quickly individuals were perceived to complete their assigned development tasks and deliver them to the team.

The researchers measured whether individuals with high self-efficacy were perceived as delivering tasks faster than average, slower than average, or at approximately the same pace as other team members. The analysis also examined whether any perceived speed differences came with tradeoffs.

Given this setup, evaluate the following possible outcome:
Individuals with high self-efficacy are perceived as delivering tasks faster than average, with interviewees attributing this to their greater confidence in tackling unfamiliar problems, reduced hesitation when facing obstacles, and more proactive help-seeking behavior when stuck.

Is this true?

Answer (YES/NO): NO